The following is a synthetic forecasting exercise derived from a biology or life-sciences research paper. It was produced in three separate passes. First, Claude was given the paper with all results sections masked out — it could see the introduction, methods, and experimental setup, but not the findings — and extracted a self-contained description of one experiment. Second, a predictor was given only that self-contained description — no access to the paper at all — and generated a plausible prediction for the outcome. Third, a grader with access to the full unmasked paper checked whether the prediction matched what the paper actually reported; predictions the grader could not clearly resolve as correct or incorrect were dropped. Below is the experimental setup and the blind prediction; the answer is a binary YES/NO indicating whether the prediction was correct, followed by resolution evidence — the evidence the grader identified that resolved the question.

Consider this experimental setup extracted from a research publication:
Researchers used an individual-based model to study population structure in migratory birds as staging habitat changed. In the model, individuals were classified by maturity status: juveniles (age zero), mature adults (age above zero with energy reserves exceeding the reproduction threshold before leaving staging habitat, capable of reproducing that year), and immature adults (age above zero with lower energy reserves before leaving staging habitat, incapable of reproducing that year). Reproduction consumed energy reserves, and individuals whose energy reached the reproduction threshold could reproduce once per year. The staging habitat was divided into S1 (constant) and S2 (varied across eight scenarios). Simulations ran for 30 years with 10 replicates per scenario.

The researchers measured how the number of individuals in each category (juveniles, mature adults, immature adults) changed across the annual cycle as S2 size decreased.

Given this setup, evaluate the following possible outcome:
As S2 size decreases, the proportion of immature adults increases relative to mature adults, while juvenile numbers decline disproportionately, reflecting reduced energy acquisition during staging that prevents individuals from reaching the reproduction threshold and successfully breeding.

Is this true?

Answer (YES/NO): YES